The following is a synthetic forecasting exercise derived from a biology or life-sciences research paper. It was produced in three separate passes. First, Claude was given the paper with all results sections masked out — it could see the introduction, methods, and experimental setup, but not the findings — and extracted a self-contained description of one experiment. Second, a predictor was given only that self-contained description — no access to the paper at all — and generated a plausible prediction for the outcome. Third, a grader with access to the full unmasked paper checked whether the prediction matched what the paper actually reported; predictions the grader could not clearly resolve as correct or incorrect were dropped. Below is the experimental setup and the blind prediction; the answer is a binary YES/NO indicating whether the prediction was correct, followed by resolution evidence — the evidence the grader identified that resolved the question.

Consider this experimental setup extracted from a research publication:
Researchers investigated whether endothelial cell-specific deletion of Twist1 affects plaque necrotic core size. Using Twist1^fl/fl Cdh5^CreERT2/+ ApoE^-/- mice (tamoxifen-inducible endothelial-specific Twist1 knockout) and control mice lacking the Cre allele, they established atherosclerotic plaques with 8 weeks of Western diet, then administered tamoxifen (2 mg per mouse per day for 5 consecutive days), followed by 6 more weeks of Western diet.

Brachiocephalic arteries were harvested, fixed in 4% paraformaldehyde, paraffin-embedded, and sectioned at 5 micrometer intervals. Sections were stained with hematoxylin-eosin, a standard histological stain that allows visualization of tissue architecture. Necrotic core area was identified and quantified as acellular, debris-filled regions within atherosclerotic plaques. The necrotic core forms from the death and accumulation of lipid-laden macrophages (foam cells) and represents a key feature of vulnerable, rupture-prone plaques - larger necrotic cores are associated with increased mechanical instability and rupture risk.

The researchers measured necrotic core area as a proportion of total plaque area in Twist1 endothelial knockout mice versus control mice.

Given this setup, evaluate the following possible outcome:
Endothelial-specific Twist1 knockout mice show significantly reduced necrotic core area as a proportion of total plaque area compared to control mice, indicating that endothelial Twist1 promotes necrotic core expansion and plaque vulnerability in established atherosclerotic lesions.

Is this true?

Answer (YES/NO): NO